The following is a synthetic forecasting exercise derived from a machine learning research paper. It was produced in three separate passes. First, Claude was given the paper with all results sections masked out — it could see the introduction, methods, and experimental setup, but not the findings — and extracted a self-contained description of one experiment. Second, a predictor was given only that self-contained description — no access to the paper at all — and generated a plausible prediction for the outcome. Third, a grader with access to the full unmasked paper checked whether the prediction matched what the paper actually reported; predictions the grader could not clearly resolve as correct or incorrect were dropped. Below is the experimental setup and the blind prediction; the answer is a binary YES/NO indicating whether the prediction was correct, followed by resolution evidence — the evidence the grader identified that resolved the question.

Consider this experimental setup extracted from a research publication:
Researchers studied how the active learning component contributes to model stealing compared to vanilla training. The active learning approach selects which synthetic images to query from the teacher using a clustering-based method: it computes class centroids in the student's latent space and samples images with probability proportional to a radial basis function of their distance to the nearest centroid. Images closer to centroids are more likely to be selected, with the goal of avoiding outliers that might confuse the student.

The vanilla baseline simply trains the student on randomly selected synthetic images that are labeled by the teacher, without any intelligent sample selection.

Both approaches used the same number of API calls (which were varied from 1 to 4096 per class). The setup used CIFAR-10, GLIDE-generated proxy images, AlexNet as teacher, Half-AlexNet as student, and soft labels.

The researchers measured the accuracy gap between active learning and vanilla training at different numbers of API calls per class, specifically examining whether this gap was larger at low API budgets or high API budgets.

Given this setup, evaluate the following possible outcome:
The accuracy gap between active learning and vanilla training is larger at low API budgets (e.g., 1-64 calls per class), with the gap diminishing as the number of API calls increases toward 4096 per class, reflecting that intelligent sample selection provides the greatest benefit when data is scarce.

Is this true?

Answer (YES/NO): NO